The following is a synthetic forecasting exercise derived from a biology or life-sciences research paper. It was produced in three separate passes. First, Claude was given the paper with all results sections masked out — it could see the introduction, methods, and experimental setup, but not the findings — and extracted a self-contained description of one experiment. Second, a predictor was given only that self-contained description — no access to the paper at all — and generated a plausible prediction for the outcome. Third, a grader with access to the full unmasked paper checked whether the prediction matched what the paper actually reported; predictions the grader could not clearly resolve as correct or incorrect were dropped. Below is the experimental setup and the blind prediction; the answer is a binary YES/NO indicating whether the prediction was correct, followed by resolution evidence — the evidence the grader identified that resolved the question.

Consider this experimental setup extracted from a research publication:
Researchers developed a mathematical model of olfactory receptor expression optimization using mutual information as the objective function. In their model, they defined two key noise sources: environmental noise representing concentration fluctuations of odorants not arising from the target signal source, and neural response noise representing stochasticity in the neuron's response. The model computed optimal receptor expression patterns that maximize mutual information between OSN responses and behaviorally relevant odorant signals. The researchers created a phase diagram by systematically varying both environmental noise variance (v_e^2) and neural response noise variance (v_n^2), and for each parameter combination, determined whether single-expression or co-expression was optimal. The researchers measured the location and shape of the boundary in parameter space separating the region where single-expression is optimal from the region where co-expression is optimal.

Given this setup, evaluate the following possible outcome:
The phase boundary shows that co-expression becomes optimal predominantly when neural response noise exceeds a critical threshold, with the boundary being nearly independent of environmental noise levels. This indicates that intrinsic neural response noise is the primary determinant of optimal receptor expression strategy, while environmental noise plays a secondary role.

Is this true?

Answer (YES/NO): NO